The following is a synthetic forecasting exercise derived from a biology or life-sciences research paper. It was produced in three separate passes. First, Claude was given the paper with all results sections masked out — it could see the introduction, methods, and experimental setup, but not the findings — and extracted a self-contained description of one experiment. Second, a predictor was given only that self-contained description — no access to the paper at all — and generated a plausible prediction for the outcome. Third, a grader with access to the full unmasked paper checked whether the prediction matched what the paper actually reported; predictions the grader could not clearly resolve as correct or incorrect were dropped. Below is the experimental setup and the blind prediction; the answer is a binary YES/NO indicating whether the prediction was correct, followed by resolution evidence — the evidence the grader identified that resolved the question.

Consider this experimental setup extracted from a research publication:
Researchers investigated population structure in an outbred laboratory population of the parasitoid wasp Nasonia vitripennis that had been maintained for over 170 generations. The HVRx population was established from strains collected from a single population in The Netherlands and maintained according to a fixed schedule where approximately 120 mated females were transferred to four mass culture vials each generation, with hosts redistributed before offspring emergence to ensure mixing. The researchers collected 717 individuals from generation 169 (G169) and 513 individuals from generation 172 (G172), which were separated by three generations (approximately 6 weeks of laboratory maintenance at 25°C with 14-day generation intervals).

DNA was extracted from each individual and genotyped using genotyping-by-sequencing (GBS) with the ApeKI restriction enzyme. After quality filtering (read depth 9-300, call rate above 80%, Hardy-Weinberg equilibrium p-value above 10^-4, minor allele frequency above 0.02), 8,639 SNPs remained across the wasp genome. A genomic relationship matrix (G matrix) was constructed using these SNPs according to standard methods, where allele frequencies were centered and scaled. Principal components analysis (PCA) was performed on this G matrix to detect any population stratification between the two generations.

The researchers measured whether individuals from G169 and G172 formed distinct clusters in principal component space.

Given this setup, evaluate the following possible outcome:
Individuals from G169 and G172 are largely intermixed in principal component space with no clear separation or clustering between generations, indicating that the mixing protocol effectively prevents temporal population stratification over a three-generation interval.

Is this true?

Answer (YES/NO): YES